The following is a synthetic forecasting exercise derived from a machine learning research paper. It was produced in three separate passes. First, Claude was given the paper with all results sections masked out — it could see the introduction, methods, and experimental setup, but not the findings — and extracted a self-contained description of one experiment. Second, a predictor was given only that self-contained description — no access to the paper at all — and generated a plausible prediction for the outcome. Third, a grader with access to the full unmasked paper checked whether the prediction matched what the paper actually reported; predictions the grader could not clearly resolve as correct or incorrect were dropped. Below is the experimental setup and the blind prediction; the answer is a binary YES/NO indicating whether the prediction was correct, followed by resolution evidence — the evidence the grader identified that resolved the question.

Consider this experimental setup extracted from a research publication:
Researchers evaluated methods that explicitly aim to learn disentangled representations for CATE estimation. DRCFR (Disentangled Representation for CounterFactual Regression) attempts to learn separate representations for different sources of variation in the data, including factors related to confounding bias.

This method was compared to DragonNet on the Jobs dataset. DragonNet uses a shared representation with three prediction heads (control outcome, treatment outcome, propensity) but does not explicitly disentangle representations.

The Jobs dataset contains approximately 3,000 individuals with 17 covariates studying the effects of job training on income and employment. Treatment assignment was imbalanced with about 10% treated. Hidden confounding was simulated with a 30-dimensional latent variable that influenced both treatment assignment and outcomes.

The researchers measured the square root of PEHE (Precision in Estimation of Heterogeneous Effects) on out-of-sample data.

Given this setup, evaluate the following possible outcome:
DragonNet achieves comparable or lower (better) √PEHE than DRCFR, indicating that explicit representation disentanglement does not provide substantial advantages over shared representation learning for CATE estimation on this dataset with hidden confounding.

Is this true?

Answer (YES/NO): YES